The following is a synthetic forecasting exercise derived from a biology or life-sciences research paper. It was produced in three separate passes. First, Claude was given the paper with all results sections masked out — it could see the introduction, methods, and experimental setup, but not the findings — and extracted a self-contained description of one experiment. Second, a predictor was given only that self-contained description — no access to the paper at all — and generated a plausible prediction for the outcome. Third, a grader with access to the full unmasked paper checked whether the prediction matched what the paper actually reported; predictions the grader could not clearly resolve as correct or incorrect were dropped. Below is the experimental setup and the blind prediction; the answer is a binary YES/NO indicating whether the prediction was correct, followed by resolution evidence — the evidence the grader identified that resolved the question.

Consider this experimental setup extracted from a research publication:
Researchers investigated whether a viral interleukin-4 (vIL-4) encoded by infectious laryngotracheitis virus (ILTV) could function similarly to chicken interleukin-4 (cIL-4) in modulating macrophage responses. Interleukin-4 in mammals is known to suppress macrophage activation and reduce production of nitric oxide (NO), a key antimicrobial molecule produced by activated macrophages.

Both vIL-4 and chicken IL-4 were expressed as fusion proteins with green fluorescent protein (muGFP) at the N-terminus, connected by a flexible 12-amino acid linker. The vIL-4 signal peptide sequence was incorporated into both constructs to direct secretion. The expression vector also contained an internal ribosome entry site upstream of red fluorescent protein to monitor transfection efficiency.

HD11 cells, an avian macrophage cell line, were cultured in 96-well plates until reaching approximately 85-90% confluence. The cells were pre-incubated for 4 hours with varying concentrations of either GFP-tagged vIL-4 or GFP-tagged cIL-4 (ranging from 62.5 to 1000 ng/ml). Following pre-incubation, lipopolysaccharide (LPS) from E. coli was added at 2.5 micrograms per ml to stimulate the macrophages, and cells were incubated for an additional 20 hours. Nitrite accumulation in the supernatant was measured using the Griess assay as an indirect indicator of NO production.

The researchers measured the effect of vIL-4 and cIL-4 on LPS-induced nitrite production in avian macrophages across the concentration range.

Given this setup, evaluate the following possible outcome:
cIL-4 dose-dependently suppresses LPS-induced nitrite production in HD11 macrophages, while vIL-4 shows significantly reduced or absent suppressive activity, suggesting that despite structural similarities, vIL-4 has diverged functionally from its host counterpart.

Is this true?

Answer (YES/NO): NO